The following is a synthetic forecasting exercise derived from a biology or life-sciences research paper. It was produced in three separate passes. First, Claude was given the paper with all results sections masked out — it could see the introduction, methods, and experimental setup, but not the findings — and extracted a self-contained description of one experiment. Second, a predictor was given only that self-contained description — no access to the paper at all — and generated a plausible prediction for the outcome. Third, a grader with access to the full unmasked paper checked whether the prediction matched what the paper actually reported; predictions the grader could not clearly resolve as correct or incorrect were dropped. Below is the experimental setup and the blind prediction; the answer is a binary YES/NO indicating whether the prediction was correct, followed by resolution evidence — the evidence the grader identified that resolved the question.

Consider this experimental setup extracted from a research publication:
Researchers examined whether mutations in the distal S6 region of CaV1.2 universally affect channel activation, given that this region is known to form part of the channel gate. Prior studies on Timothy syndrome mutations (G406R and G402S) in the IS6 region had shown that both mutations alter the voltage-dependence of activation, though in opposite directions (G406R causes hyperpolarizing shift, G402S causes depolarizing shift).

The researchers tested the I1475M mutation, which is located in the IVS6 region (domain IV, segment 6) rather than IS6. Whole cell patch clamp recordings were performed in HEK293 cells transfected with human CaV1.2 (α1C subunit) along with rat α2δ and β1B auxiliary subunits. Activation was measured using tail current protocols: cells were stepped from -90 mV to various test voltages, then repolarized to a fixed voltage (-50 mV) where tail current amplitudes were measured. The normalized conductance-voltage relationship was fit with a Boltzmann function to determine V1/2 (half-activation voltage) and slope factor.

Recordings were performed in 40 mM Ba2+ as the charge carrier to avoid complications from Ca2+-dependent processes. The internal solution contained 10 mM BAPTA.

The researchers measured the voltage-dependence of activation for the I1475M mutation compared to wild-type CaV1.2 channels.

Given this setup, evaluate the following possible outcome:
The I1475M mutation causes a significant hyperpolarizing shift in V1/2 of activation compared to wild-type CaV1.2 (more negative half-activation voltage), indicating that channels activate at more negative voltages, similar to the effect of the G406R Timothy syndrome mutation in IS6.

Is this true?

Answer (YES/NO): NO